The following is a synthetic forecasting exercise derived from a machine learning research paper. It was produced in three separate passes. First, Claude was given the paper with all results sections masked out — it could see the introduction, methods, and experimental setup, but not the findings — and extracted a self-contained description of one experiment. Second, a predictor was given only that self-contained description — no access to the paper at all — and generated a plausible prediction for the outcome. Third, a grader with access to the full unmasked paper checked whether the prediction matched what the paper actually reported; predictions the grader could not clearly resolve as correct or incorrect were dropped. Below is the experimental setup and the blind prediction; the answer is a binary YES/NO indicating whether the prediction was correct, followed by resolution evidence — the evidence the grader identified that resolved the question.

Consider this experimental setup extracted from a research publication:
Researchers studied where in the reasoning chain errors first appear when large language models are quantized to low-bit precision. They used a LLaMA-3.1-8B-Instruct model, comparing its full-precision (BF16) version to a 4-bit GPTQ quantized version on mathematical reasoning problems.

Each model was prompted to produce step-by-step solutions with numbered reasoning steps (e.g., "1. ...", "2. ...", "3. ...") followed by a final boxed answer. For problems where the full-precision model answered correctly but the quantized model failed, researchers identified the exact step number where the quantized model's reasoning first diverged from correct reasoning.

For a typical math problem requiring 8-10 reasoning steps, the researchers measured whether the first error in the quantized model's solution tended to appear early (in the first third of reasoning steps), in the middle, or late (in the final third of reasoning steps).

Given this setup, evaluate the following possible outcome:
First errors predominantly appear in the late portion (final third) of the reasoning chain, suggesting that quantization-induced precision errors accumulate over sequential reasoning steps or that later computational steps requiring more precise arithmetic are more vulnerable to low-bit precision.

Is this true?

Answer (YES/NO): NO